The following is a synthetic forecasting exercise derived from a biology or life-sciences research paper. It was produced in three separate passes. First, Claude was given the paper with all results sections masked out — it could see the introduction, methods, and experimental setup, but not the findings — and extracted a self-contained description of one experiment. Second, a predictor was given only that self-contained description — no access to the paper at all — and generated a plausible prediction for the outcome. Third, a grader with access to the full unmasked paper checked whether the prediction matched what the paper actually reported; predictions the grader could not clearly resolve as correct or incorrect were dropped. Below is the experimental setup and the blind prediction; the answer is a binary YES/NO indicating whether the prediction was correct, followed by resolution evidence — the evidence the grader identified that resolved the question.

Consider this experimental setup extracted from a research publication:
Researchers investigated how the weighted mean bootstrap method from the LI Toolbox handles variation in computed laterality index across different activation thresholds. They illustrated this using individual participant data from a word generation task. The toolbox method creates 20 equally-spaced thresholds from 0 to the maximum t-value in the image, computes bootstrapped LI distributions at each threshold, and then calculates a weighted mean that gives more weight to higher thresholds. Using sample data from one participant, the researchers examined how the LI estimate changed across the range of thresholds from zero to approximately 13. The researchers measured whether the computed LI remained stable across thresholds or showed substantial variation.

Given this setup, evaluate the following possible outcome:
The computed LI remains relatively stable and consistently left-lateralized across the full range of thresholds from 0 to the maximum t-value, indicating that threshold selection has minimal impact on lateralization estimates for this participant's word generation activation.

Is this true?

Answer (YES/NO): NO